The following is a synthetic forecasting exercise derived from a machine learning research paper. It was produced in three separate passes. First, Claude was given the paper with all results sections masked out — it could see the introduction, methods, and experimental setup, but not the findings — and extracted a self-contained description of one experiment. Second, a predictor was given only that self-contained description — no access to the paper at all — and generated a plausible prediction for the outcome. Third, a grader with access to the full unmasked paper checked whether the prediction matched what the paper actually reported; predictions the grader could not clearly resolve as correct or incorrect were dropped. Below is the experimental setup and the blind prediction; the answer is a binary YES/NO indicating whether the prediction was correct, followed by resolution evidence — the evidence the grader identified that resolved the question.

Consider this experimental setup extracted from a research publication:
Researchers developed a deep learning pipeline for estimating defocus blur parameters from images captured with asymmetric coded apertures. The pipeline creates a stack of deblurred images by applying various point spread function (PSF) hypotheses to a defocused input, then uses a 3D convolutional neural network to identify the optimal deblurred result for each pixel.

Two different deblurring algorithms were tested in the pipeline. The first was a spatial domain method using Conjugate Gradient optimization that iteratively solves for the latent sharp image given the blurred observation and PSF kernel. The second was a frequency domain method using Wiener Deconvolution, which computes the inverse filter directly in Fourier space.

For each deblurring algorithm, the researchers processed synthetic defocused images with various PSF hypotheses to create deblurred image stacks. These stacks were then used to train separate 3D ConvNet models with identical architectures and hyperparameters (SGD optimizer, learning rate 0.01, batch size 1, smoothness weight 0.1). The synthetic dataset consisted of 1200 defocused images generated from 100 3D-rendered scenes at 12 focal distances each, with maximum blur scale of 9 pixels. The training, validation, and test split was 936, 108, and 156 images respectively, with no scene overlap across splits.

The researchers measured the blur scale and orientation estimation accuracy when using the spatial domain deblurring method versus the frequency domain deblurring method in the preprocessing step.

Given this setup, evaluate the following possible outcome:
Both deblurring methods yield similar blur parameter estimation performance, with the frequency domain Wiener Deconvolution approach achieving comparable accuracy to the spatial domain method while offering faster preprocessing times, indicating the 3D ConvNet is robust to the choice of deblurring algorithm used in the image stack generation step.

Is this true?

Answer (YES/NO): NO